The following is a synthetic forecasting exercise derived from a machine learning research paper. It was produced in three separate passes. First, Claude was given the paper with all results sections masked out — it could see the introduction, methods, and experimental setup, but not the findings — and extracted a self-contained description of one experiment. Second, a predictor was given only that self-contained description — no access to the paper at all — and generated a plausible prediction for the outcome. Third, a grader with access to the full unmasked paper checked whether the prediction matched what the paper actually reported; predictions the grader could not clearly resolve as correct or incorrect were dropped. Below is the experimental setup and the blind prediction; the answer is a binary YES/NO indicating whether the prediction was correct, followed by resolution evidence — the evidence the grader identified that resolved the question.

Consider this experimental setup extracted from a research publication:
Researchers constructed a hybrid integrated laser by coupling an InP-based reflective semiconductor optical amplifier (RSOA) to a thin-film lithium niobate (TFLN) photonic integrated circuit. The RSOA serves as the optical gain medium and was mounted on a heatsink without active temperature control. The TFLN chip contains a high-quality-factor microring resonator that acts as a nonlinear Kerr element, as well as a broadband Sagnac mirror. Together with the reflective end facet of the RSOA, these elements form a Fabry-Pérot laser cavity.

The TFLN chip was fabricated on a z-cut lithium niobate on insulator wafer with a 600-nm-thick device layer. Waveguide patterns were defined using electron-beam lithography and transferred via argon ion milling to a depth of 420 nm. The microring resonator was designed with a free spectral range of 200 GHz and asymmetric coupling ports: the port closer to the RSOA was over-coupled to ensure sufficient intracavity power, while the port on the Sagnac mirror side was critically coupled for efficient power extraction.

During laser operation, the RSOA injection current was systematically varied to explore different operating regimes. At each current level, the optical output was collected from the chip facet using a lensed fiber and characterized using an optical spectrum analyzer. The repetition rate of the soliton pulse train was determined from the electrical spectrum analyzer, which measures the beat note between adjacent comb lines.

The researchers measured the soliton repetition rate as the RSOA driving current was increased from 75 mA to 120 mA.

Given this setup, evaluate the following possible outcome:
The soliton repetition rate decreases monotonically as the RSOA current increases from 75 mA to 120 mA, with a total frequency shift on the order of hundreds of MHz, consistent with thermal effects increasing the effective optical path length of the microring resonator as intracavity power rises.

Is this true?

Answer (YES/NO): NO